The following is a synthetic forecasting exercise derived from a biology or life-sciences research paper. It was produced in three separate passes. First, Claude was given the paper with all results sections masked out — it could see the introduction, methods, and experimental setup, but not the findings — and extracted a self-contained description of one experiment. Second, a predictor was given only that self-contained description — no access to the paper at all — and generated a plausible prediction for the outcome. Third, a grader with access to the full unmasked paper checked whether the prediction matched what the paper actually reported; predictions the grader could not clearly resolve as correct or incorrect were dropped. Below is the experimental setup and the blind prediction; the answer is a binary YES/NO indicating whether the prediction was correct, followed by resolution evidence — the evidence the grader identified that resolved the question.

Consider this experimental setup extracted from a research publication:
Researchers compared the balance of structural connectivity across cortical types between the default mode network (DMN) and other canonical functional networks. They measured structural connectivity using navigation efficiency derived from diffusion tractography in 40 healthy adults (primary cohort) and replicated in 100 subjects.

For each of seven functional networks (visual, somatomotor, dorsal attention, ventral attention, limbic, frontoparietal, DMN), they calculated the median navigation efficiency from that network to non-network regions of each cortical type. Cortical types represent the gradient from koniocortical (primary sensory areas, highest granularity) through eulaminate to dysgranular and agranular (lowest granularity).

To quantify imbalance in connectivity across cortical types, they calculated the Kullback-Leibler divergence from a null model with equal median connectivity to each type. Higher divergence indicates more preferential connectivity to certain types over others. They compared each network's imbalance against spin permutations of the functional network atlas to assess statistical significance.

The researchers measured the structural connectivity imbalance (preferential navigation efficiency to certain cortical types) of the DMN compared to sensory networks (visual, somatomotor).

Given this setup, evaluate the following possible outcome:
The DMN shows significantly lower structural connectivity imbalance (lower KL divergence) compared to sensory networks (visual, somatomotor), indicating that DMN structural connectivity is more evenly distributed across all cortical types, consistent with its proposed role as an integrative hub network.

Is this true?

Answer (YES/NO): YES